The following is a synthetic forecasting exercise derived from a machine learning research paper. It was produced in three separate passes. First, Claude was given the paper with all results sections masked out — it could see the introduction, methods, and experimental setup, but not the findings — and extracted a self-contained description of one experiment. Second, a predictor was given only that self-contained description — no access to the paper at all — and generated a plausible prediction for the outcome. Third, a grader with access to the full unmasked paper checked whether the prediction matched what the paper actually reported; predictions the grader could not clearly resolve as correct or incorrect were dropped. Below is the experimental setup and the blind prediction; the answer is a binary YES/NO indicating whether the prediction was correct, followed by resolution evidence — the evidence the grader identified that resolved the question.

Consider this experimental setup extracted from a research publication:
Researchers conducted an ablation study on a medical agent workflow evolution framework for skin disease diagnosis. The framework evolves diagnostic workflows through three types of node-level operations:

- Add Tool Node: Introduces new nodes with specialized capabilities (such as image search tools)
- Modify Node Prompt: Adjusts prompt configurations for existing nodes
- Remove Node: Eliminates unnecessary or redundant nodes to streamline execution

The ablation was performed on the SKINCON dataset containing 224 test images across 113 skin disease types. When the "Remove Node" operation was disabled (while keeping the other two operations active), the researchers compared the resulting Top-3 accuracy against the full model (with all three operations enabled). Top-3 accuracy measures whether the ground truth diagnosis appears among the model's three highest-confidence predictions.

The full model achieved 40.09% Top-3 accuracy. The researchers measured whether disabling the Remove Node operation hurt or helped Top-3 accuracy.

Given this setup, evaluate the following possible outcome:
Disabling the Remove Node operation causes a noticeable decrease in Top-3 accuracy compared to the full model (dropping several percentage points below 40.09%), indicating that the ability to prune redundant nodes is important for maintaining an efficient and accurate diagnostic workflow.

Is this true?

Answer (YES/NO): NO